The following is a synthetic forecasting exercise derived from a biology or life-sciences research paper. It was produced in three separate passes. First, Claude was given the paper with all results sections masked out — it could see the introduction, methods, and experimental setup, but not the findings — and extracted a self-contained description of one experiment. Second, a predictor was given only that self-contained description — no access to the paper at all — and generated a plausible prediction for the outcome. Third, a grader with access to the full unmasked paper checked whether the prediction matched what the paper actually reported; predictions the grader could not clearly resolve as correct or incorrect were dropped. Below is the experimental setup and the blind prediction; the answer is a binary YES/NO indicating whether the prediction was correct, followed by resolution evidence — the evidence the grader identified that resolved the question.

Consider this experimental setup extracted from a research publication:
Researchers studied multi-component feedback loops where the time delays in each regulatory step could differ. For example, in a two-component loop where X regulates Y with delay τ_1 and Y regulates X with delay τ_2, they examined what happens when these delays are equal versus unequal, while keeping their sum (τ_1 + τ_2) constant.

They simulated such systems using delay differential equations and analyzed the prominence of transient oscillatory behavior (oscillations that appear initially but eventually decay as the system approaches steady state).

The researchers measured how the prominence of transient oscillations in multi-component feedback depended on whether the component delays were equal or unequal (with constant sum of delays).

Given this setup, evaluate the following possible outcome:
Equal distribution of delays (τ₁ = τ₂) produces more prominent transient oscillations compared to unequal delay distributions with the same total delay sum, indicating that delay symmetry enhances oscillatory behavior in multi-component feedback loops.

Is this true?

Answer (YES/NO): YES